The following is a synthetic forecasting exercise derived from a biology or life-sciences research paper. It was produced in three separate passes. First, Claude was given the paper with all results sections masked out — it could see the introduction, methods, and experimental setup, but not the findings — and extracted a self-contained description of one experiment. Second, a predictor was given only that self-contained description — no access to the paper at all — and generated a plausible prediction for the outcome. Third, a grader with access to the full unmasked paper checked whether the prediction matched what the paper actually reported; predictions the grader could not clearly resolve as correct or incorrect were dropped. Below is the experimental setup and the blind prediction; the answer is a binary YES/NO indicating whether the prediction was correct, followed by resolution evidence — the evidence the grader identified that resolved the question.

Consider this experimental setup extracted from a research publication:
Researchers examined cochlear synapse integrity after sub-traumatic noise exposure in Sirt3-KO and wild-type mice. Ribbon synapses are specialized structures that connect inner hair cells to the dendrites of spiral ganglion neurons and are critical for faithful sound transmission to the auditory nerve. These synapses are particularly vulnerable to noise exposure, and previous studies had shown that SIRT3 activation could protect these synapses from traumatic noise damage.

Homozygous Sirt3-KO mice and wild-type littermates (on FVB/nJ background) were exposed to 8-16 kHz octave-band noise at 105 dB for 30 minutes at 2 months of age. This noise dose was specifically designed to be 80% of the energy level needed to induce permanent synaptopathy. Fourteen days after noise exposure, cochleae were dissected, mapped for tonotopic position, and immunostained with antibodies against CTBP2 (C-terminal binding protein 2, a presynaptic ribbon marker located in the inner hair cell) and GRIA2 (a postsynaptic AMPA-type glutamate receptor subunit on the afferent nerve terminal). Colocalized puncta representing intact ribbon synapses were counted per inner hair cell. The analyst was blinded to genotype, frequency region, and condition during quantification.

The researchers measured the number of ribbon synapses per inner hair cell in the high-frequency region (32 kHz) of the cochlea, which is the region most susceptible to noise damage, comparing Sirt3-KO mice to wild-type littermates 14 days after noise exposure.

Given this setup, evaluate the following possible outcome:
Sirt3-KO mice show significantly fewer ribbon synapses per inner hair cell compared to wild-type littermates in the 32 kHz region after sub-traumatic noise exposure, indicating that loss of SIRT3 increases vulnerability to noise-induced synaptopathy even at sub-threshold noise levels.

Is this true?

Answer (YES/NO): NO